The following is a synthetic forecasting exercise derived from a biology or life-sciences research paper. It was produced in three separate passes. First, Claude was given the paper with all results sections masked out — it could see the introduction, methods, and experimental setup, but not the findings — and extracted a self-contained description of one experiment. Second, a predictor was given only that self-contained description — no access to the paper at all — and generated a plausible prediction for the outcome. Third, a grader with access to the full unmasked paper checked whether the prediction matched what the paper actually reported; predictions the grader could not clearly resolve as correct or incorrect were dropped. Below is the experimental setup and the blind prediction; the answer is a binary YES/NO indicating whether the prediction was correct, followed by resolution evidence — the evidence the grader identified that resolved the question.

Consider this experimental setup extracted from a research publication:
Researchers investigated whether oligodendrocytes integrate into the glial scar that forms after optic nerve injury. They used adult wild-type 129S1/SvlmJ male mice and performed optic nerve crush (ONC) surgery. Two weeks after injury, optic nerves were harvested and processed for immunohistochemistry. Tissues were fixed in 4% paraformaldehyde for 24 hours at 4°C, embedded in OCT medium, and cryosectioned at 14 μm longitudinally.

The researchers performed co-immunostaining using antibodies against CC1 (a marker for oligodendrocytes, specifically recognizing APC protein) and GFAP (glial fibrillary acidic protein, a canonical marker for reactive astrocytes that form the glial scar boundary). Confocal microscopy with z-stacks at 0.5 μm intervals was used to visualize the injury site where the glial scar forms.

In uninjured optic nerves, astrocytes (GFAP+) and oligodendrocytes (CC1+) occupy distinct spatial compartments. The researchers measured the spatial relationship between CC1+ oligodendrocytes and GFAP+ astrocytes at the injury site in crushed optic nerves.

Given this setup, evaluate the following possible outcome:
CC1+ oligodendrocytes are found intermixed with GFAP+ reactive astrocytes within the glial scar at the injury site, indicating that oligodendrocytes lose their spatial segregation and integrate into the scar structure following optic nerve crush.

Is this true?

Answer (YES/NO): NO